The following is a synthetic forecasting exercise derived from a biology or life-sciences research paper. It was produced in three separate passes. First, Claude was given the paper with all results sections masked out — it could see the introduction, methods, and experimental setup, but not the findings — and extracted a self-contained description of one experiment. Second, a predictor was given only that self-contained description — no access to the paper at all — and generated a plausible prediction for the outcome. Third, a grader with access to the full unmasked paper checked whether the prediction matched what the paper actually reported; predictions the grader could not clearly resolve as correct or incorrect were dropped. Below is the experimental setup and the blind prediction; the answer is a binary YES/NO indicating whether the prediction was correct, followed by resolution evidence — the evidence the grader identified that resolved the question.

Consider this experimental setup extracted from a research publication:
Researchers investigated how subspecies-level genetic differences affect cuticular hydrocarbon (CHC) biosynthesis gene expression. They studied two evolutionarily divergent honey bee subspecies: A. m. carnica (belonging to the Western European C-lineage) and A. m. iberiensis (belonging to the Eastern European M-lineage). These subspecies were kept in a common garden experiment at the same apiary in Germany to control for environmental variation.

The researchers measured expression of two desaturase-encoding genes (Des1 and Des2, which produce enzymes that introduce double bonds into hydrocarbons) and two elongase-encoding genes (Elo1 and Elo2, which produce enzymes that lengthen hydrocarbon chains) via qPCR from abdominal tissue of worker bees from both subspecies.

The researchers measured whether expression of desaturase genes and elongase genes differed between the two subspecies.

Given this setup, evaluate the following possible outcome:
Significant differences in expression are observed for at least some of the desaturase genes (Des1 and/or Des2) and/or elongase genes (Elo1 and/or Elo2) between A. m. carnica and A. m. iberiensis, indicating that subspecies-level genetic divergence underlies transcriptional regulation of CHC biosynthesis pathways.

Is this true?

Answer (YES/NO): YES